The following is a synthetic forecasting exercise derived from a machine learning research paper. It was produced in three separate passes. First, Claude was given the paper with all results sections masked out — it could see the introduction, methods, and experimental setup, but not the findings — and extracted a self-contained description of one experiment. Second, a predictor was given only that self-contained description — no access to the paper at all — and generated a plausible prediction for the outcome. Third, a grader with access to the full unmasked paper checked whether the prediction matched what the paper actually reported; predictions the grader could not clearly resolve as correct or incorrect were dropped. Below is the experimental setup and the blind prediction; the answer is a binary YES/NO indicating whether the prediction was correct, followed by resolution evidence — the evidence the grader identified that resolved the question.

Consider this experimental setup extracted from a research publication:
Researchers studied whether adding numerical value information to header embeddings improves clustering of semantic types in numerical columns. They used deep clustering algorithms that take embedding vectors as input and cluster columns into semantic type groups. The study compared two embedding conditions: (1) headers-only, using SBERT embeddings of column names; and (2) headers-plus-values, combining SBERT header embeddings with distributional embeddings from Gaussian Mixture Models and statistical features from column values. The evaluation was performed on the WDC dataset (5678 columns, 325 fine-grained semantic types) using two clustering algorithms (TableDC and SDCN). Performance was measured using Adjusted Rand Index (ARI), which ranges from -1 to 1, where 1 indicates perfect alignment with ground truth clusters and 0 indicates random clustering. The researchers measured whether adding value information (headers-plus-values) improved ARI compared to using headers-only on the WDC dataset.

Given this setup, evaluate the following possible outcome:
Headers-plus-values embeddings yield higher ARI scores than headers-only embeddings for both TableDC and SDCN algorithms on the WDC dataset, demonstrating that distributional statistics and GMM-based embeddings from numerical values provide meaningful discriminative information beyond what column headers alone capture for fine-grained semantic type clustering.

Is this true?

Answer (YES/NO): NO